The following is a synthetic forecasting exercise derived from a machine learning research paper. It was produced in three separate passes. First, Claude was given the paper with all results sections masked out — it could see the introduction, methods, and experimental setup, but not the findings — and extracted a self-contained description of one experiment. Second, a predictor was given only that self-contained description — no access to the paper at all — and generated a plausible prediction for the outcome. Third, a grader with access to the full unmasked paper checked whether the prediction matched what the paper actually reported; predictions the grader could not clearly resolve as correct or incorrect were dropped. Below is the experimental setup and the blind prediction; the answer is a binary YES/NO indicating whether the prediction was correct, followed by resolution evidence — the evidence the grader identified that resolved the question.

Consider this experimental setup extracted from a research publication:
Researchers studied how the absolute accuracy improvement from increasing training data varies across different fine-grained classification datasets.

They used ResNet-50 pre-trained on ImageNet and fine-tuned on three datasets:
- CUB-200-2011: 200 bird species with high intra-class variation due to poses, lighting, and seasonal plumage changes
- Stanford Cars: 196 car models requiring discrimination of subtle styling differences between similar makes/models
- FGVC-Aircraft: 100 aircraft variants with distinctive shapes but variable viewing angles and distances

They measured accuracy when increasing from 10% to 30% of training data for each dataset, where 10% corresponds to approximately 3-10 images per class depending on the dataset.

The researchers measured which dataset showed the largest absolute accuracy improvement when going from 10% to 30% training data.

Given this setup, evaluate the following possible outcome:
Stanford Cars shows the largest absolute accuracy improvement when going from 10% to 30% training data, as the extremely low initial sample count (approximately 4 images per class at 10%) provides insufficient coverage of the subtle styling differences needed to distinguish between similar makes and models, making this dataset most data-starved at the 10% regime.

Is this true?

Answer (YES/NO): YES